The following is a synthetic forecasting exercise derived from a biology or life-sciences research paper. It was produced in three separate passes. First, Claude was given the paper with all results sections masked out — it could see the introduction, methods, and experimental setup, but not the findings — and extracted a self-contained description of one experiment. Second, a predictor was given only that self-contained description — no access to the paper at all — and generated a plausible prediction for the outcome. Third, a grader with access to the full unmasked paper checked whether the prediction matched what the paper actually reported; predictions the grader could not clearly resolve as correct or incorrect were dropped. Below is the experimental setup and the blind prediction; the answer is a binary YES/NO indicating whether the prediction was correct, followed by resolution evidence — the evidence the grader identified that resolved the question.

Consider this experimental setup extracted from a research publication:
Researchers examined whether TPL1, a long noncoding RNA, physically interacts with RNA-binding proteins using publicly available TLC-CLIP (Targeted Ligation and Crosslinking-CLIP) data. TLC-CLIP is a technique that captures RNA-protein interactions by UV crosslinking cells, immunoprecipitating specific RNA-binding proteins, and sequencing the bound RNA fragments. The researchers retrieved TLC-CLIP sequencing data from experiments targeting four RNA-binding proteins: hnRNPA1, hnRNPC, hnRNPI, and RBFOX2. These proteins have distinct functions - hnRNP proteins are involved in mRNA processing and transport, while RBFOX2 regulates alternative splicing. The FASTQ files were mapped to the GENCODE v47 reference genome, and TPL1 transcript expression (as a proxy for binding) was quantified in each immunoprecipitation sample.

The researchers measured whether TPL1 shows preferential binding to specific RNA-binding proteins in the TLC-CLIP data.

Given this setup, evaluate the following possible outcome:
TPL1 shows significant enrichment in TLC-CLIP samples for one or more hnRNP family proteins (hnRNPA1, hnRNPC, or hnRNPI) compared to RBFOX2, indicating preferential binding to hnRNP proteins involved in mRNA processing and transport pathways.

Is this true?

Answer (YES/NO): YES